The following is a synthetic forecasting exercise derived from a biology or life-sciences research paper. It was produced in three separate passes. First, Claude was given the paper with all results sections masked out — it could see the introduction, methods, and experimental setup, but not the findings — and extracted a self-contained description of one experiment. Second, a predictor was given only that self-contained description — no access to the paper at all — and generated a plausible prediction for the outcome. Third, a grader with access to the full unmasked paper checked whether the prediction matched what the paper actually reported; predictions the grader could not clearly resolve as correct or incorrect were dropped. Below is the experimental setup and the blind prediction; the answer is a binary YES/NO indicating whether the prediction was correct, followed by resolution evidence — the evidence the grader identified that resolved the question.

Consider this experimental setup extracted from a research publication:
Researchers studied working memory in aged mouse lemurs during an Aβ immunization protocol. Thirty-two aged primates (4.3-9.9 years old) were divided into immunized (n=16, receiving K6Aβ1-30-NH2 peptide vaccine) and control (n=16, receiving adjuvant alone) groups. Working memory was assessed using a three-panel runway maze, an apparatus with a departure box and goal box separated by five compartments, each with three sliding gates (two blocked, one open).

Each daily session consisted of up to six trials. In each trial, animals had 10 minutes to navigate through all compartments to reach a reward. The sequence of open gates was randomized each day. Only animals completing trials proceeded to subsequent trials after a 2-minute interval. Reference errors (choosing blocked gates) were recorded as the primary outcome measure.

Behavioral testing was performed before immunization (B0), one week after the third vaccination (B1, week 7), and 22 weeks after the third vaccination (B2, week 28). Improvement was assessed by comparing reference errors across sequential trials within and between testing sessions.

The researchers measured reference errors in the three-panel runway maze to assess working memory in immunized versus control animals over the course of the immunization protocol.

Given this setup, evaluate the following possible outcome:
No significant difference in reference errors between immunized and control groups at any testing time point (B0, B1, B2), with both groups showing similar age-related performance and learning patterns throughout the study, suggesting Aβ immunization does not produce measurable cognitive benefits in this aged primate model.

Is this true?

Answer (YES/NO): NO